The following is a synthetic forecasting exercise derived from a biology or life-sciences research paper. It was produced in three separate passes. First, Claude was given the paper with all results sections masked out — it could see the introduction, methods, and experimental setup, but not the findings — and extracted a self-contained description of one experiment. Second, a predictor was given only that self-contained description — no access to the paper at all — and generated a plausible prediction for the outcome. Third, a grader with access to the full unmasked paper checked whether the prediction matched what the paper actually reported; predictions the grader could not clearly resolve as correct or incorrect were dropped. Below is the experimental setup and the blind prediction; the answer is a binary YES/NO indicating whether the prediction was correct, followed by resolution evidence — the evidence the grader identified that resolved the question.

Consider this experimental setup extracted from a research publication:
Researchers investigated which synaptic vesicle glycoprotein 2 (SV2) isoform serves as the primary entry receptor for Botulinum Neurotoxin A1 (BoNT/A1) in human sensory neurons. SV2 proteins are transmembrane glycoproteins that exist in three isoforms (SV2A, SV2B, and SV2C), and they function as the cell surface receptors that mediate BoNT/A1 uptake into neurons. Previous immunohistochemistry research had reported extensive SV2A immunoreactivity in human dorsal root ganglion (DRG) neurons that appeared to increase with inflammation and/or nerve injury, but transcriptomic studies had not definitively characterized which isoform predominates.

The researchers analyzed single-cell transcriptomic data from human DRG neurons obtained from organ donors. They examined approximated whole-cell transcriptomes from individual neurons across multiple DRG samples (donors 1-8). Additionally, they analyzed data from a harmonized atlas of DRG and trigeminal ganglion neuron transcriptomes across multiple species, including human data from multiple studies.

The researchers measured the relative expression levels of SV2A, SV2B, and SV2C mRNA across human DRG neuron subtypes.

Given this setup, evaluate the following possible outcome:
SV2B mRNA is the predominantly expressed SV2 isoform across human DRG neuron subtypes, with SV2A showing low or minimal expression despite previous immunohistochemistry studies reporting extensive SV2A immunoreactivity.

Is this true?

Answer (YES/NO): NO